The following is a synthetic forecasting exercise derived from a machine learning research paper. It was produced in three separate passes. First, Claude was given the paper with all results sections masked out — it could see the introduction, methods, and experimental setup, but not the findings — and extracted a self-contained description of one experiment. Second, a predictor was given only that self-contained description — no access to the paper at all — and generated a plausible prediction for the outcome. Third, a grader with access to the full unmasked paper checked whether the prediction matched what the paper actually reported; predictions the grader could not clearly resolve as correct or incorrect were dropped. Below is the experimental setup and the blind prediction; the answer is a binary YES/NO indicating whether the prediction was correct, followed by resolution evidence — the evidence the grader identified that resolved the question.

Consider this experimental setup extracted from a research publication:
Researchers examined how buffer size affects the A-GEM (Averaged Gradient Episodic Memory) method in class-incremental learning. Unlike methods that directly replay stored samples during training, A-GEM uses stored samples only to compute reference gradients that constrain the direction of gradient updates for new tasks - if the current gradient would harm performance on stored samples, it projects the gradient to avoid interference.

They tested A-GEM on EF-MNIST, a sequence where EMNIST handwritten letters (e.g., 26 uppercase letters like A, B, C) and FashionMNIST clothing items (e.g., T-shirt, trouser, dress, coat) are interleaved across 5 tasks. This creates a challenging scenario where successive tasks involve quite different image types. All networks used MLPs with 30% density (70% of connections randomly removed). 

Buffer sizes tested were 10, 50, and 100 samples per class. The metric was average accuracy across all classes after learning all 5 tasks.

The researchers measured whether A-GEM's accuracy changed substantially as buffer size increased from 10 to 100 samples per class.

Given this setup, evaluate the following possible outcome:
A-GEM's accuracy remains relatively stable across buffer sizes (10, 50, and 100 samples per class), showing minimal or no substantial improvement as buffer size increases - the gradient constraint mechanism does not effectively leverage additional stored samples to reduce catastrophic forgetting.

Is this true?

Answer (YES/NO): YES